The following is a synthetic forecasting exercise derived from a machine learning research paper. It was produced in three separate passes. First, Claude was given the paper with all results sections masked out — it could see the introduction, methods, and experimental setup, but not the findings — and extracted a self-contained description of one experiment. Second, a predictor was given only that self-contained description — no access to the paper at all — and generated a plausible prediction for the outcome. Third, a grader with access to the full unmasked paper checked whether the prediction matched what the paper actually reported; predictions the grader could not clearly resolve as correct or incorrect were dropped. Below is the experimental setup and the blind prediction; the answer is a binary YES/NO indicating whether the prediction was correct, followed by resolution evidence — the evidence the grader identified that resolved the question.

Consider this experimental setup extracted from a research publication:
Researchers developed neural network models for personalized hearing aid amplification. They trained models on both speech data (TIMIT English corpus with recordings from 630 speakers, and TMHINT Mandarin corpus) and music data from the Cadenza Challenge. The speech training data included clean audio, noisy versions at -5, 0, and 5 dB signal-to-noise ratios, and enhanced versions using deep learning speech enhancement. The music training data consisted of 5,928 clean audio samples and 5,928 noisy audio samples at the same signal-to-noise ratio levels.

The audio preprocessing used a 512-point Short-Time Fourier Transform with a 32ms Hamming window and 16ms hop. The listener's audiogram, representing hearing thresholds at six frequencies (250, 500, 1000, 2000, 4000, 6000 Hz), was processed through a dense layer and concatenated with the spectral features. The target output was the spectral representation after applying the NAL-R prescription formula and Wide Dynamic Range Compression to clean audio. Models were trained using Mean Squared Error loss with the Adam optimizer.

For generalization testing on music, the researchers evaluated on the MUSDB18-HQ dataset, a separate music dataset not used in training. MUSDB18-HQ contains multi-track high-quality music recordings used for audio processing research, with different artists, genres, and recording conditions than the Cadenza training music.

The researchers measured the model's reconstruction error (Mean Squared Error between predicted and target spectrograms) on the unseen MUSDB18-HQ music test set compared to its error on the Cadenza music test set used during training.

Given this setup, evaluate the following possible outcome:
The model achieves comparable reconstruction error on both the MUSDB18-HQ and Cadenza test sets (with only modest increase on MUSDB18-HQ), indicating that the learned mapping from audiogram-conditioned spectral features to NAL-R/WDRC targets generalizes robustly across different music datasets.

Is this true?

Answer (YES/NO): NO